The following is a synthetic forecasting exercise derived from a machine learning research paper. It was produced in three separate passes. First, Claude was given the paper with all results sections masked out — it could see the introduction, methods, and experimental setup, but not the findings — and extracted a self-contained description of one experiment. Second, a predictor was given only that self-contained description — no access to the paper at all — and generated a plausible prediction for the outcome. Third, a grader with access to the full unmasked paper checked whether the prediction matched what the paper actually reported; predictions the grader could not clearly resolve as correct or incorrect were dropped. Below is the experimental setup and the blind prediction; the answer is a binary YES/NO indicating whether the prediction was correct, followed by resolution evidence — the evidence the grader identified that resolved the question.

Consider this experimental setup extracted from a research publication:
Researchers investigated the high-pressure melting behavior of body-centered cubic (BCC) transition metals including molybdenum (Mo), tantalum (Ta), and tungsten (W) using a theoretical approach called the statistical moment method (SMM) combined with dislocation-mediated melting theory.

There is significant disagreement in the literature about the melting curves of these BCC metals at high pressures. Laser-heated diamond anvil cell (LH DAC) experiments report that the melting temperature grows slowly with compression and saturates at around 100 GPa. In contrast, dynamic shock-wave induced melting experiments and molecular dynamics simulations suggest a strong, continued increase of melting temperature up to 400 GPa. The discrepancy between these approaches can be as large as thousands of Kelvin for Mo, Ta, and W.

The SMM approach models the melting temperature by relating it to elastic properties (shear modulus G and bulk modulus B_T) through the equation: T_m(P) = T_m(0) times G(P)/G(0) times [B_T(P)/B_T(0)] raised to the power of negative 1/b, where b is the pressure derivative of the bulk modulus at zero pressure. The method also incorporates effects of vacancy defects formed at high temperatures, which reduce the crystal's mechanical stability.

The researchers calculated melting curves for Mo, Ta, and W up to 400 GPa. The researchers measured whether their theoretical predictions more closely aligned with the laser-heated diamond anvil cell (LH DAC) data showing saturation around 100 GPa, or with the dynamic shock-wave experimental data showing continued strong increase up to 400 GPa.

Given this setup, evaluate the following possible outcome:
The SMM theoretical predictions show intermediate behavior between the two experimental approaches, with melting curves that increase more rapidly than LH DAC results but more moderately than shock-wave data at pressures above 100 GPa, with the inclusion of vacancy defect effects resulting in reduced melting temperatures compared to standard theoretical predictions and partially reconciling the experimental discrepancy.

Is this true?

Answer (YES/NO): NO